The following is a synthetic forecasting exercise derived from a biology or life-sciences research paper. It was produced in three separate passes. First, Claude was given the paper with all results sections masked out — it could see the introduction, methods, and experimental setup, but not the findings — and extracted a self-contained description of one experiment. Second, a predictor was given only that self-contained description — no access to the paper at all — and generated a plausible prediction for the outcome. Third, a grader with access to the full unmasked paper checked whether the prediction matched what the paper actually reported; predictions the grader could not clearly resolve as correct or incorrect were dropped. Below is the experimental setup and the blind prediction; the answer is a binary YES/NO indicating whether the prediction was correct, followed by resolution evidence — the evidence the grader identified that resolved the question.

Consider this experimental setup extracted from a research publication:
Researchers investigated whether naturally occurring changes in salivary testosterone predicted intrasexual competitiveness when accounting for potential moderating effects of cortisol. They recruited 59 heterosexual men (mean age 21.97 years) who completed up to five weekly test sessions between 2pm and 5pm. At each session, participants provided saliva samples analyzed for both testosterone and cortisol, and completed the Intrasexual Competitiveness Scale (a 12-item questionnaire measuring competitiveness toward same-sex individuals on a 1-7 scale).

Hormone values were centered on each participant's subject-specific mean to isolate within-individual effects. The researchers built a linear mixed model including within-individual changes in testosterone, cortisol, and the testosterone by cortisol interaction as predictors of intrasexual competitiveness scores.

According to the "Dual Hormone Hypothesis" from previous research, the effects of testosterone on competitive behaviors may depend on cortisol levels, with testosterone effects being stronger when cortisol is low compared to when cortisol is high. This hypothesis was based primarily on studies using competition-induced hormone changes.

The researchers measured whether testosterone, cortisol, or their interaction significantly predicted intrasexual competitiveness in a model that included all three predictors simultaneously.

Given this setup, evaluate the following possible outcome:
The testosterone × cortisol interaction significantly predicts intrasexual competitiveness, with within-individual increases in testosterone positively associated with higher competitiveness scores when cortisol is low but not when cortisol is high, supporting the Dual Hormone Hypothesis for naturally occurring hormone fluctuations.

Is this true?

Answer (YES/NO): NO